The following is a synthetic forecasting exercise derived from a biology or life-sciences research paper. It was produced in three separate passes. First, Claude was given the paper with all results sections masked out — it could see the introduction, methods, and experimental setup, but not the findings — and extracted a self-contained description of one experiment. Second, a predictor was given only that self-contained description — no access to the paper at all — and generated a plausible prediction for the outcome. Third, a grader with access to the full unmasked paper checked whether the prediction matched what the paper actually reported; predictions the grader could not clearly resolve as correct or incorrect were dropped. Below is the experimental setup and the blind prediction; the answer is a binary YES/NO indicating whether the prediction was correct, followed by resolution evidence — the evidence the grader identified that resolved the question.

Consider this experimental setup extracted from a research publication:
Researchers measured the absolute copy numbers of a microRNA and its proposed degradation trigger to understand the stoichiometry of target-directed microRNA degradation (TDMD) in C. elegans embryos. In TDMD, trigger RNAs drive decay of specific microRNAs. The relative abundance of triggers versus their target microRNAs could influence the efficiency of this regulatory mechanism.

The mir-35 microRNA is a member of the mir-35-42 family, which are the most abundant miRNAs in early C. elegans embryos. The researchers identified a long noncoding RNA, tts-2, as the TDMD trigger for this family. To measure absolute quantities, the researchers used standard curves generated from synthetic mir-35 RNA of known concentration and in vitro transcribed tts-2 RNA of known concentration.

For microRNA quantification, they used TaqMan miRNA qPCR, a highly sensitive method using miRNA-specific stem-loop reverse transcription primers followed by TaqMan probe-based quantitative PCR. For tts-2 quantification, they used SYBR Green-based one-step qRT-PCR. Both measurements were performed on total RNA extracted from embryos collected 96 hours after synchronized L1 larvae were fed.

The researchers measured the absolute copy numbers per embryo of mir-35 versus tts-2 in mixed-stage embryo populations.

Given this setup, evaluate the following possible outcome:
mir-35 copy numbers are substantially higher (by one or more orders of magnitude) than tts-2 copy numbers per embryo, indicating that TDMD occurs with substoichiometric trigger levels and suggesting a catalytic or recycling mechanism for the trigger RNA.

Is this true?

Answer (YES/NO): NO